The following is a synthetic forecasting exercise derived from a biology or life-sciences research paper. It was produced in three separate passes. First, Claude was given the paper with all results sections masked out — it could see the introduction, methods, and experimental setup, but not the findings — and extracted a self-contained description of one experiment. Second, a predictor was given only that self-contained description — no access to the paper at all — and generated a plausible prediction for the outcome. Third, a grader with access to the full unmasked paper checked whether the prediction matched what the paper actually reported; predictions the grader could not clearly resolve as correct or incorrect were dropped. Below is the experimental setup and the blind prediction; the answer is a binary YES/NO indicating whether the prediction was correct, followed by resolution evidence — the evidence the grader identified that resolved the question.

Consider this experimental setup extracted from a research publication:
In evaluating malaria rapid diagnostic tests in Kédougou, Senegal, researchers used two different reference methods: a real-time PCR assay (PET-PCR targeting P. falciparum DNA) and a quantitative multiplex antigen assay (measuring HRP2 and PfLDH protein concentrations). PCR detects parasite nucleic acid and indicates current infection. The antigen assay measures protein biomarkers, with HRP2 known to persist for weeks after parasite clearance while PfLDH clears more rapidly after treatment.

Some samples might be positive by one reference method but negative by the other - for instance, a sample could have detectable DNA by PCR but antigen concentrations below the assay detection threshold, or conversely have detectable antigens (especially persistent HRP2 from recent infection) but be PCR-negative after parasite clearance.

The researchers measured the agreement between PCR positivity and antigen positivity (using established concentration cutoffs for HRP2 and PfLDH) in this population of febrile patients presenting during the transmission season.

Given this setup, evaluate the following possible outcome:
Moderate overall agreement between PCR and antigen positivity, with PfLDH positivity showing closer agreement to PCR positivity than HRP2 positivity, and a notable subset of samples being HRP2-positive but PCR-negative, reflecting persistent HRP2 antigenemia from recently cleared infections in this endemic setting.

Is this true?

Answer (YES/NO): YES